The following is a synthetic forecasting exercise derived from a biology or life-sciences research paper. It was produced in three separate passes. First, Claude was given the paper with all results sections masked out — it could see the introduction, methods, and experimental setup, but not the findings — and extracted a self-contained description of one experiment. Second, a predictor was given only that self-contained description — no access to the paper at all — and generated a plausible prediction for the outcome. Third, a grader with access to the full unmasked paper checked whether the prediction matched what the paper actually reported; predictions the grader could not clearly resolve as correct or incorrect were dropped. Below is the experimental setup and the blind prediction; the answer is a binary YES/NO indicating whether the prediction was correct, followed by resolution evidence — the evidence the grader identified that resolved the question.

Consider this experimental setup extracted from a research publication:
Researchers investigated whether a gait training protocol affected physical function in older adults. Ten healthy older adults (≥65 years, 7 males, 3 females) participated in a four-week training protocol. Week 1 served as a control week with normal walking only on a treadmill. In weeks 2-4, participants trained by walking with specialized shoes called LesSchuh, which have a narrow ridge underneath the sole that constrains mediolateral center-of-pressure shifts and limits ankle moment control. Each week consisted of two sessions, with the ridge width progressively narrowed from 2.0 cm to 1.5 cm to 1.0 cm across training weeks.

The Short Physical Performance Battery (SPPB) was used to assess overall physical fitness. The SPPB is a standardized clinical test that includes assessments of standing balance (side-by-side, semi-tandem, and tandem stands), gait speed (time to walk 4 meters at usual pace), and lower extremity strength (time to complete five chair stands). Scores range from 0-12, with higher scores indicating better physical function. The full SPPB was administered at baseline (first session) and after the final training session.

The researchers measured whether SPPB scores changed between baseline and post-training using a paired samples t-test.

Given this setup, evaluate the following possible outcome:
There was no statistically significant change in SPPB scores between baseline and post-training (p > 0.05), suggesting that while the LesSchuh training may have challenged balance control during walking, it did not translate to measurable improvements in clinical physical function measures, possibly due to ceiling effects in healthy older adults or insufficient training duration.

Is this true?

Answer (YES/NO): YES